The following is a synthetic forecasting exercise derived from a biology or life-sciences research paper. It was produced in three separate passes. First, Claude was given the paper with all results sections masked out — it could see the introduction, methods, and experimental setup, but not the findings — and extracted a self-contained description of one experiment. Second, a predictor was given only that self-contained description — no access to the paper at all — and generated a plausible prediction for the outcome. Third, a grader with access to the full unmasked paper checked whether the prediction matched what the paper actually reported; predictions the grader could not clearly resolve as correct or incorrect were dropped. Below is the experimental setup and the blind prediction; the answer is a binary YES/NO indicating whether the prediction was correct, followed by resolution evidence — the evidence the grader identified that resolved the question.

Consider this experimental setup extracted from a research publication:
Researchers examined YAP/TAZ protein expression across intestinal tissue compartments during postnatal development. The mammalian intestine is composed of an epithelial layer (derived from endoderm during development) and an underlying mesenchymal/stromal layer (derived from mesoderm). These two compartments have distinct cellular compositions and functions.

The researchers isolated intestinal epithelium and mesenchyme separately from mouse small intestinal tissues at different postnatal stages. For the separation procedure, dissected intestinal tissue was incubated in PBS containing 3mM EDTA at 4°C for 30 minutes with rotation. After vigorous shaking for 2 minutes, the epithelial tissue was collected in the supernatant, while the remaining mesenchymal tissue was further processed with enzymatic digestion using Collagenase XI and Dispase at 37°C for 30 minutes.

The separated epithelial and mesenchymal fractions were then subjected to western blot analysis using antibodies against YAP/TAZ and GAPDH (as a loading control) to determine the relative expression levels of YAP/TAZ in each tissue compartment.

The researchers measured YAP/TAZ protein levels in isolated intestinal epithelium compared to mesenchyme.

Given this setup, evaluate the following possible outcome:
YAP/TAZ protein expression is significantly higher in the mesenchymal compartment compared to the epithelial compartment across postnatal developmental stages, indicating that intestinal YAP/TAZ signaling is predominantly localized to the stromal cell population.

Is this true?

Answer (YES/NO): YES